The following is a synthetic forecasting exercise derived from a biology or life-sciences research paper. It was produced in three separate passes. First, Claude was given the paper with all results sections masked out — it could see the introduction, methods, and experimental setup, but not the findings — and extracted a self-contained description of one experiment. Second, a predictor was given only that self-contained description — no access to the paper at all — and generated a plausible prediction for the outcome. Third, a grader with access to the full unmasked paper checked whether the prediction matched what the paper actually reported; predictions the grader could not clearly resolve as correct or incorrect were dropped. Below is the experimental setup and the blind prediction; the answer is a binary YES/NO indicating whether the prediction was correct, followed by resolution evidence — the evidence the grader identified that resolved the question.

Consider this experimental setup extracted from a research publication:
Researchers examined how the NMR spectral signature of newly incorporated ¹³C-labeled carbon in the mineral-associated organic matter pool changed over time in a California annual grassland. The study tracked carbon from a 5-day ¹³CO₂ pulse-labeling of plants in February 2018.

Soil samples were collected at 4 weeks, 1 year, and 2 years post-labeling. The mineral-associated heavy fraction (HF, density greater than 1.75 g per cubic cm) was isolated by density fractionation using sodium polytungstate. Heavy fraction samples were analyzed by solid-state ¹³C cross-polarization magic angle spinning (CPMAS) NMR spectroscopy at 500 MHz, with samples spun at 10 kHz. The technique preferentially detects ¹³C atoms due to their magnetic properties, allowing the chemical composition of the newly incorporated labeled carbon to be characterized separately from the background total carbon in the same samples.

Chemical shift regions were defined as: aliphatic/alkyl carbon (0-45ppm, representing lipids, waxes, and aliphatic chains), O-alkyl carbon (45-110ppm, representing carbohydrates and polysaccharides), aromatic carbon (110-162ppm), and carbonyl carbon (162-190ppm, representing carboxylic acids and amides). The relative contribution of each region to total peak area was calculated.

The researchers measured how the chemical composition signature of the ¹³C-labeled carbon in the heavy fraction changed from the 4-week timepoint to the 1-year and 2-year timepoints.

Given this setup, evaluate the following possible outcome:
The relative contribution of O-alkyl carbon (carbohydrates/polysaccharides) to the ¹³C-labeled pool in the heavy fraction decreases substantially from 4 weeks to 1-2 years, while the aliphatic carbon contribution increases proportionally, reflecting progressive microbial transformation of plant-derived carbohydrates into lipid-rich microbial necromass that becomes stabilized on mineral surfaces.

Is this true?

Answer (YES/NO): NO